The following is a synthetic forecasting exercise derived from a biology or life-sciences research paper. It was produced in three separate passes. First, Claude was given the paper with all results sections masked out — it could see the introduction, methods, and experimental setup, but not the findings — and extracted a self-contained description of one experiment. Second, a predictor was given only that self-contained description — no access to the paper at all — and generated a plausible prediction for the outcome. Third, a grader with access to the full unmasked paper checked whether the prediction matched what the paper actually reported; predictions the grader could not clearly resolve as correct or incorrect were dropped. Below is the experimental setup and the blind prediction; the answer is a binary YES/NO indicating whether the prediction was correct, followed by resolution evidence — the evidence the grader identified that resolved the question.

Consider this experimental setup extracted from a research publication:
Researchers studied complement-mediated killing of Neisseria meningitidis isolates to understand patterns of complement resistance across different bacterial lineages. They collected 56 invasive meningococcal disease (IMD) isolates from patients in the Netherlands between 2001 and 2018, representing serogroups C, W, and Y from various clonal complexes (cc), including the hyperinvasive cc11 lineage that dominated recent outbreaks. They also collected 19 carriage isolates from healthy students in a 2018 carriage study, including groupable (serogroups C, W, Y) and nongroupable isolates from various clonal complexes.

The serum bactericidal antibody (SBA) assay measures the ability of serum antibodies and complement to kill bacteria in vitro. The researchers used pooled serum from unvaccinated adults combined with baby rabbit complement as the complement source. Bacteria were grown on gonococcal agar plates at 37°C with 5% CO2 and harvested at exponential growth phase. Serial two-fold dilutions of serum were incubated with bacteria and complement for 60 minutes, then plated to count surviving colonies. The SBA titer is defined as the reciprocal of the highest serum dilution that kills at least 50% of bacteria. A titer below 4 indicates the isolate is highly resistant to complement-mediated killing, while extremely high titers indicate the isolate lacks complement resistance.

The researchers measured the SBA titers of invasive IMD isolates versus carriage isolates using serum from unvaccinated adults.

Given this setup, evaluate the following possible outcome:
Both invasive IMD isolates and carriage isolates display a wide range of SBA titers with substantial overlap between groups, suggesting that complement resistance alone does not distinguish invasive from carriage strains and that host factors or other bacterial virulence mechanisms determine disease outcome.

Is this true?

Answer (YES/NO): NO